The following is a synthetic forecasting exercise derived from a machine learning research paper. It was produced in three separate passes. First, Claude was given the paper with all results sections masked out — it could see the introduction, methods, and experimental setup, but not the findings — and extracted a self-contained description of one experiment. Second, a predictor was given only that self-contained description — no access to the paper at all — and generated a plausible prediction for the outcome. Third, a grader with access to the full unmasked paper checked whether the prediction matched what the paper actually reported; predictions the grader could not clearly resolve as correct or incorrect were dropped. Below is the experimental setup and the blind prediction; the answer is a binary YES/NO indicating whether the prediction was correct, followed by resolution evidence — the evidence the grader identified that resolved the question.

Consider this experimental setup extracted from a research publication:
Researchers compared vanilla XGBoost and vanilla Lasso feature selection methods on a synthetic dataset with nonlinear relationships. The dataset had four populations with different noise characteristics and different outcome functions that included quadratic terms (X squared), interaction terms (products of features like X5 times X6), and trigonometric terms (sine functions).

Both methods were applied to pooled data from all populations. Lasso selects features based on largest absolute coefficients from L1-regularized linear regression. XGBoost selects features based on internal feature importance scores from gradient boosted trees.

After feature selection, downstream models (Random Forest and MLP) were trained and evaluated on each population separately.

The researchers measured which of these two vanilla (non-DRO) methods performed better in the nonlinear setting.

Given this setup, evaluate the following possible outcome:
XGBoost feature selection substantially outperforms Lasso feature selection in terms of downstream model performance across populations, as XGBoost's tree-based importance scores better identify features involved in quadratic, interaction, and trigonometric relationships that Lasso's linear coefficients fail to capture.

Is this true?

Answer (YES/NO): YES